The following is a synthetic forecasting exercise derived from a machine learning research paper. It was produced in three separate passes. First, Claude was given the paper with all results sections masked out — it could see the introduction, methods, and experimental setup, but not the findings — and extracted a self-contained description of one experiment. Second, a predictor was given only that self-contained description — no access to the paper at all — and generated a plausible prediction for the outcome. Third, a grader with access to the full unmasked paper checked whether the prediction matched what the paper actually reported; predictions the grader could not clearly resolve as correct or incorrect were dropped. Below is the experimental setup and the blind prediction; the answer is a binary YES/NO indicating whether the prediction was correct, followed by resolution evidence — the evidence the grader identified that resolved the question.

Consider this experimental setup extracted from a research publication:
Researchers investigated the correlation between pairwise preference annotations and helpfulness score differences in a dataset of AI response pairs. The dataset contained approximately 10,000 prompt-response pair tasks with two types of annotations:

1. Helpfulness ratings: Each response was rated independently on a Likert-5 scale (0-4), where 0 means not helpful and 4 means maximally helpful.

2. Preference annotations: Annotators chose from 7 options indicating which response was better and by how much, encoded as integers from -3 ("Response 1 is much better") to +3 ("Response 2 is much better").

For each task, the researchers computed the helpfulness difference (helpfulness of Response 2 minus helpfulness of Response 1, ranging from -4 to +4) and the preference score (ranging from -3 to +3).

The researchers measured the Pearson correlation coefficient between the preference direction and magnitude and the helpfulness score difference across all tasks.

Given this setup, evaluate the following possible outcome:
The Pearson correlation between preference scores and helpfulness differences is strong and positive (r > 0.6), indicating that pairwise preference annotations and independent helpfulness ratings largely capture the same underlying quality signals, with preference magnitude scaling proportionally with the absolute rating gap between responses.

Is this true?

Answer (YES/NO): YES